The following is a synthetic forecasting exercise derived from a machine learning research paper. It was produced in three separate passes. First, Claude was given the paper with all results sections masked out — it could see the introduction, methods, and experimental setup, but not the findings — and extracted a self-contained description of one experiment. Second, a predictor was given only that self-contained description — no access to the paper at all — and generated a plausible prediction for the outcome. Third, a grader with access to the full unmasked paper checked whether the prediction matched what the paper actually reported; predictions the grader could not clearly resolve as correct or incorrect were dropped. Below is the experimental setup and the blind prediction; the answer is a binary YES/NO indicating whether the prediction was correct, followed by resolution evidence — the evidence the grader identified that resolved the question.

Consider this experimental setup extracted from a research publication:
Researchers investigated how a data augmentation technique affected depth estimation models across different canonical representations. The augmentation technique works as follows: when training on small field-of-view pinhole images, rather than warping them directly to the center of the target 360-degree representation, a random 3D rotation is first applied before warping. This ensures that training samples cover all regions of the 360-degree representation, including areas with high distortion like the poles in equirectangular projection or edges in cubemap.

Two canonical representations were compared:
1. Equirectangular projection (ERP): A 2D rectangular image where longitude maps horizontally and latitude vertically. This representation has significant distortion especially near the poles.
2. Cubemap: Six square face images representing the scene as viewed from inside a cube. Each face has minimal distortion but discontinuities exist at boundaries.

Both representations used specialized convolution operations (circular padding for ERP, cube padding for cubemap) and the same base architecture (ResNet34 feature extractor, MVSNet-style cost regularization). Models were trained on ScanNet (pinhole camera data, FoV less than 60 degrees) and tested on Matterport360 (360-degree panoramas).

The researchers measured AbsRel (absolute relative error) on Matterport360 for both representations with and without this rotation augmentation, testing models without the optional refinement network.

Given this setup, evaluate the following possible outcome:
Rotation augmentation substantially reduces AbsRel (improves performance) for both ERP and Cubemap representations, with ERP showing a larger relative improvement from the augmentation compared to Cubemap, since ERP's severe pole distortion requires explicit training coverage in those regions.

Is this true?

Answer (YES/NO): NO